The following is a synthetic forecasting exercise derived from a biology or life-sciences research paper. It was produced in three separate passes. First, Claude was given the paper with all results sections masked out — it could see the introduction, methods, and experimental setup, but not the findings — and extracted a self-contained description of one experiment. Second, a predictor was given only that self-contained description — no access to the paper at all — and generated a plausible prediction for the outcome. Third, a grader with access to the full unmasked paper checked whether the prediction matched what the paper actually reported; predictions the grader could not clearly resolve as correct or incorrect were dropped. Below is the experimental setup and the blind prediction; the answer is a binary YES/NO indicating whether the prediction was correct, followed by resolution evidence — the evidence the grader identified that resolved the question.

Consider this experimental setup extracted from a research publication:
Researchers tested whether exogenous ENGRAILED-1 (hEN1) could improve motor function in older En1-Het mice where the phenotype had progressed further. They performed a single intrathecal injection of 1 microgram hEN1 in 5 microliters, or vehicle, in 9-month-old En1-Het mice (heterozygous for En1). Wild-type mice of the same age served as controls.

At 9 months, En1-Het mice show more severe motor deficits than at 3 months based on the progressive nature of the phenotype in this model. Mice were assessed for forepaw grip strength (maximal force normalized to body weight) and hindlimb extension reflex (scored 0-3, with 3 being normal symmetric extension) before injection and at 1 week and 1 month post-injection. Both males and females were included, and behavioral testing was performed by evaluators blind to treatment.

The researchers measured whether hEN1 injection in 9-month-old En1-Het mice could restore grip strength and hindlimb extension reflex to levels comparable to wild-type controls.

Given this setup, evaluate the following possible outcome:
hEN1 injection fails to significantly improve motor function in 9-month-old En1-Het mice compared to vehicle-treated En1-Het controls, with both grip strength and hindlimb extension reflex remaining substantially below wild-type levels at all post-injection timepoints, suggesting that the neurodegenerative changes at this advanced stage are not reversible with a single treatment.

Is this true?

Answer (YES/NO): YES